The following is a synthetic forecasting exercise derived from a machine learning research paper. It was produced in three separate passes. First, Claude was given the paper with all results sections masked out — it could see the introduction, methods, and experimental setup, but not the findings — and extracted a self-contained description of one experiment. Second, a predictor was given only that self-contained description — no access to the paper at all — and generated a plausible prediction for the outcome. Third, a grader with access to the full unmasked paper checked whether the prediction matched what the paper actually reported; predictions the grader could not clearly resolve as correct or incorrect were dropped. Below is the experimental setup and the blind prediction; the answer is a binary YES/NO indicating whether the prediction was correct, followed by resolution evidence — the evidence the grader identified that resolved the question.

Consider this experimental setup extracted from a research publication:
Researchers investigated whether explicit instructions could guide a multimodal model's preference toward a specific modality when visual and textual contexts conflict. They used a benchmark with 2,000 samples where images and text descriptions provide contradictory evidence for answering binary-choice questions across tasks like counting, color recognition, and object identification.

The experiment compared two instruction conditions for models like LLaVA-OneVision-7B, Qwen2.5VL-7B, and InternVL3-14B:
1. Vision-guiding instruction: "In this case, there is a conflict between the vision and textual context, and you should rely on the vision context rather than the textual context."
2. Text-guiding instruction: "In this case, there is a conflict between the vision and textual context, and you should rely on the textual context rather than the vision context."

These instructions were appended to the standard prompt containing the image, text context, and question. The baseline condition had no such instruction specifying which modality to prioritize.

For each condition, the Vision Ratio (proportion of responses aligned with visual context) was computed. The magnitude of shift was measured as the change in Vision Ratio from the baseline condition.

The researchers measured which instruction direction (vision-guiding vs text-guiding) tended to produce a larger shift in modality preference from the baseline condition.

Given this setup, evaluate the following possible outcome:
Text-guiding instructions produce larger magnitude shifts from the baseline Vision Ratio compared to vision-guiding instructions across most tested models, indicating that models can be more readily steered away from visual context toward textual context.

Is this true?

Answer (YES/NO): YES